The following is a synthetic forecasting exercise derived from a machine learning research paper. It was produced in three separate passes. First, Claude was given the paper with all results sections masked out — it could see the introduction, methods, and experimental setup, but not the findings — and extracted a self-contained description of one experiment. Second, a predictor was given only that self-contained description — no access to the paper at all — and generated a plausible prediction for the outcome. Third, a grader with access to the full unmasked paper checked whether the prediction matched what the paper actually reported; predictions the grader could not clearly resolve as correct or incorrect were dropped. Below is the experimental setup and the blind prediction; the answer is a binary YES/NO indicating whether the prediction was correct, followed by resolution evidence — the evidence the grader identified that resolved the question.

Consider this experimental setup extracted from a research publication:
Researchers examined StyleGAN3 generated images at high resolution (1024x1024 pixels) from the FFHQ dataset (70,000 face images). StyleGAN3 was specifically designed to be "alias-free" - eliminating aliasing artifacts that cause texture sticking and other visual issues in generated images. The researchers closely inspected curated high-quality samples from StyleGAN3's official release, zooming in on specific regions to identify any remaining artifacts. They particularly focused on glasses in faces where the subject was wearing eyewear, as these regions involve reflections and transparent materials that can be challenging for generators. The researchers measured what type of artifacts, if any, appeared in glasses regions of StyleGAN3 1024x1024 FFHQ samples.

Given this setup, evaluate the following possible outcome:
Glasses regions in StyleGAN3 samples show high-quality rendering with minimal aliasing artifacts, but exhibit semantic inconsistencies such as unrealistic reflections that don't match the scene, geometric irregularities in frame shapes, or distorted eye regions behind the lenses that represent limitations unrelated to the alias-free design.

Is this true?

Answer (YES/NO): NO